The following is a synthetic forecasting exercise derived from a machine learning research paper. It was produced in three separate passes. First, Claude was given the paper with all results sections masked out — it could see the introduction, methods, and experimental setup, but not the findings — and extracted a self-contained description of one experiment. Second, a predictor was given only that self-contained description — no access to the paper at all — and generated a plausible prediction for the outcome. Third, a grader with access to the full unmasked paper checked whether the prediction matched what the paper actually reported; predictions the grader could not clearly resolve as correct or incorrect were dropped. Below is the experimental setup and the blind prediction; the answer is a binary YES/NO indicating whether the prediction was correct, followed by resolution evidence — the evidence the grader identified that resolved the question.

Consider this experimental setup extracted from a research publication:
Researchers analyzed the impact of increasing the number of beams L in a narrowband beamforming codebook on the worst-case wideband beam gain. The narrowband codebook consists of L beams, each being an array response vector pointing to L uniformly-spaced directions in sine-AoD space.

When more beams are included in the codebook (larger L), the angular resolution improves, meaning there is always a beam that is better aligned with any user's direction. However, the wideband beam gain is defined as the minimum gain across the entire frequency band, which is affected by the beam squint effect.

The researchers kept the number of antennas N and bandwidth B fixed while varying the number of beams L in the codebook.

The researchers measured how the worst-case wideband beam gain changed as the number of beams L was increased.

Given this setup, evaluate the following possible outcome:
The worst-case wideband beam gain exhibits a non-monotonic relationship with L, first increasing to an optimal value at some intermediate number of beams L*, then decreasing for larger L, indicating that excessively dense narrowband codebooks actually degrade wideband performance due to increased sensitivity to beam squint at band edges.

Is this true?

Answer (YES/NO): NO